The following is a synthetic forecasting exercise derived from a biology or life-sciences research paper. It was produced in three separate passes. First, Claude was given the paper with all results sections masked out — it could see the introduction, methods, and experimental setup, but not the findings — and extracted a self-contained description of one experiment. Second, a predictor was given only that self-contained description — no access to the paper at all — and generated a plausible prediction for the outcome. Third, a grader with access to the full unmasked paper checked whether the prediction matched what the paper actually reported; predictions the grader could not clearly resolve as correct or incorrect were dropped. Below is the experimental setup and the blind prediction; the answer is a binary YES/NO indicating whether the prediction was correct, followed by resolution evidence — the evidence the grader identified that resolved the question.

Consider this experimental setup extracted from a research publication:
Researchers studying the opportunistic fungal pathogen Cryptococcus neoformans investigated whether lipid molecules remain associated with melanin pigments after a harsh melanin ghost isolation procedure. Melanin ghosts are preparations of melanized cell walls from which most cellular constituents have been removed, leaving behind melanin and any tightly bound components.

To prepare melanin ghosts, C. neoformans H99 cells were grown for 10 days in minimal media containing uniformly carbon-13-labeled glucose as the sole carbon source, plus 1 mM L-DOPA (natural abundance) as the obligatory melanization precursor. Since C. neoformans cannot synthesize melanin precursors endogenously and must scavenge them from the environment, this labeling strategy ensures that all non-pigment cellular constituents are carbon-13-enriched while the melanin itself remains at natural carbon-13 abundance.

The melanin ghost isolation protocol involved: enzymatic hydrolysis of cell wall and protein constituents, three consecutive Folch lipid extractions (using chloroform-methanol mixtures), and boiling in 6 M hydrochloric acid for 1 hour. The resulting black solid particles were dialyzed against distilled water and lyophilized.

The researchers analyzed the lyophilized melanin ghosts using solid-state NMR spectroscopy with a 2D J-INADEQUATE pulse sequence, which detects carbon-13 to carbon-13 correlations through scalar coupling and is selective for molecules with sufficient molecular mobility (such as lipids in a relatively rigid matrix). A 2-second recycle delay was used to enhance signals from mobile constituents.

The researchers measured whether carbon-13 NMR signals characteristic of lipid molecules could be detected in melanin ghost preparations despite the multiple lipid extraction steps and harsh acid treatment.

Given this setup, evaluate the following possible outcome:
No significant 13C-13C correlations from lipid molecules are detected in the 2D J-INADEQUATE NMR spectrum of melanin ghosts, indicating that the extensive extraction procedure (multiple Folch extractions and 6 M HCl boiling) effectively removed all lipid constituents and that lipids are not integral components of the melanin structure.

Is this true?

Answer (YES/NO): NO